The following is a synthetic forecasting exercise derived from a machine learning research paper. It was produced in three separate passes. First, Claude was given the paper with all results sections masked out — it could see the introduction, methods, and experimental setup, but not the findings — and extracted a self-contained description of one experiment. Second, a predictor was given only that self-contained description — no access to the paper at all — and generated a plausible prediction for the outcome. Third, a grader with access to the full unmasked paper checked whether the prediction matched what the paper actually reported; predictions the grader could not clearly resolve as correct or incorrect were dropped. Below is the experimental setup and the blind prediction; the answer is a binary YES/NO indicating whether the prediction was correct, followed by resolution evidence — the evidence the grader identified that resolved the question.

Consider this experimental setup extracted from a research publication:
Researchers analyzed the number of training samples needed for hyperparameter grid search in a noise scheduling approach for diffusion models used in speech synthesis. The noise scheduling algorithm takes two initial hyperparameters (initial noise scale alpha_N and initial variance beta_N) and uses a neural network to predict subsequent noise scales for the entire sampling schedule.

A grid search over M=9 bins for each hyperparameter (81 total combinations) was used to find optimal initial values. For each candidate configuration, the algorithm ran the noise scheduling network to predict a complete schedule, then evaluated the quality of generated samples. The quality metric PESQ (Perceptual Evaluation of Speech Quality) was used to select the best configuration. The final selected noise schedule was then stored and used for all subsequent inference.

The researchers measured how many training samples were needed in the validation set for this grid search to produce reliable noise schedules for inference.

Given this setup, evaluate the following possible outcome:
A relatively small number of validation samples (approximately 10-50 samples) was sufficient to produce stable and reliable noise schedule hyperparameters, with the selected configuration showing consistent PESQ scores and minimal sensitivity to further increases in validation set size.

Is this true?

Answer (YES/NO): NO